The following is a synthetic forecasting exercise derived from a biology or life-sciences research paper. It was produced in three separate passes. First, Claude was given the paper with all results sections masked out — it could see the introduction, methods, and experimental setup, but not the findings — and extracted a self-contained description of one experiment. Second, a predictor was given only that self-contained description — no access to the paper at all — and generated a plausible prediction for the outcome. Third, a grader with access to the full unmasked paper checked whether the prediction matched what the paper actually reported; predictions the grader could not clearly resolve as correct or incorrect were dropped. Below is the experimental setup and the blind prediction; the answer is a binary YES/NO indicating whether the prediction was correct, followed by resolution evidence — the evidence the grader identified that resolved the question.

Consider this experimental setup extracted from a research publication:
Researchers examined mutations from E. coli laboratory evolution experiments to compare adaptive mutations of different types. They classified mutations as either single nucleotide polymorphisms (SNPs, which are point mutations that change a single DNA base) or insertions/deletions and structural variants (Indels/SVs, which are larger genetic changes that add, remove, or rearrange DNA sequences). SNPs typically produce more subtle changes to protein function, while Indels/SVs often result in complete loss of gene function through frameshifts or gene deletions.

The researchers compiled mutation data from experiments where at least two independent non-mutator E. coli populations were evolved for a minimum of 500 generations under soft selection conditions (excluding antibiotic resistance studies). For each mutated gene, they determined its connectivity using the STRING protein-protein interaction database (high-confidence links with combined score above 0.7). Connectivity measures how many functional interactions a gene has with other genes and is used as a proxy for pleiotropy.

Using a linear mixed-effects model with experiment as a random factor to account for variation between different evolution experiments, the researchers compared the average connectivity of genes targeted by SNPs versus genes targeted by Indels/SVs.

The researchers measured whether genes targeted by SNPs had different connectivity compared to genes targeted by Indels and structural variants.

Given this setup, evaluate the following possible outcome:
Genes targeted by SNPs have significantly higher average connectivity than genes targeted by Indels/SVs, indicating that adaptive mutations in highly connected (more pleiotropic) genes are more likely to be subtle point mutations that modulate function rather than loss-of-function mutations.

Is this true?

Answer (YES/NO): YES